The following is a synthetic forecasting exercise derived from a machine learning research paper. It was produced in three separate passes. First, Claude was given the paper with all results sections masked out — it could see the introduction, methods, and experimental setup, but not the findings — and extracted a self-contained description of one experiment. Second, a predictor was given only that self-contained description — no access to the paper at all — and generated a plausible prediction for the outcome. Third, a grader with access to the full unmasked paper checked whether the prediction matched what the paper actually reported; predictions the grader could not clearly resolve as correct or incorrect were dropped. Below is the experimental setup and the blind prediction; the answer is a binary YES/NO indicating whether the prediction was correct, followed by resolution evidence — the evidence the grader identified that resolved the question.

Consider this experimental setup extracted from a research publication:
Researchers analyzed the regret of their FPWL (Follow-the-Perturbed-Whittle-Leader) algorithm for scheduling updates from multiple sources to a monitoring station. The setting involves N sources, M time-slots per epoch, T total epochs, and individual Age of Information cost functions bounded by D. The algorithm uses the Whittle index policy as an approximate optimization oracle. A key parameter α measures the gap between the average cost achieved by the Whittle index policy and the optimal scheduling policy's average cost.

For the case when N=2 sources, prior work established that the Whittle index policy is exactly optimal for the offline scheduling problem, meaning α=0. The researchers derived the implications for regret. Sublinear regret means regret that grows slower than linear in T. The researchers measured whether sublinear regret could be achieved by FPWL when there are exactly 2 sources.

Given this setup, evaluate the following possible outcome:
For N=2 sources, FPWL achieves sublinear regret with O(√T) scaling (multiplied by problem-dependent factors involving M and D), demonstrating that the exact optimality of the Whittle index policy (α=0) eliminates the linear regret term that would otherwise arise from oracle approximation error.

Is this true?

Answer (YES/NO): YES